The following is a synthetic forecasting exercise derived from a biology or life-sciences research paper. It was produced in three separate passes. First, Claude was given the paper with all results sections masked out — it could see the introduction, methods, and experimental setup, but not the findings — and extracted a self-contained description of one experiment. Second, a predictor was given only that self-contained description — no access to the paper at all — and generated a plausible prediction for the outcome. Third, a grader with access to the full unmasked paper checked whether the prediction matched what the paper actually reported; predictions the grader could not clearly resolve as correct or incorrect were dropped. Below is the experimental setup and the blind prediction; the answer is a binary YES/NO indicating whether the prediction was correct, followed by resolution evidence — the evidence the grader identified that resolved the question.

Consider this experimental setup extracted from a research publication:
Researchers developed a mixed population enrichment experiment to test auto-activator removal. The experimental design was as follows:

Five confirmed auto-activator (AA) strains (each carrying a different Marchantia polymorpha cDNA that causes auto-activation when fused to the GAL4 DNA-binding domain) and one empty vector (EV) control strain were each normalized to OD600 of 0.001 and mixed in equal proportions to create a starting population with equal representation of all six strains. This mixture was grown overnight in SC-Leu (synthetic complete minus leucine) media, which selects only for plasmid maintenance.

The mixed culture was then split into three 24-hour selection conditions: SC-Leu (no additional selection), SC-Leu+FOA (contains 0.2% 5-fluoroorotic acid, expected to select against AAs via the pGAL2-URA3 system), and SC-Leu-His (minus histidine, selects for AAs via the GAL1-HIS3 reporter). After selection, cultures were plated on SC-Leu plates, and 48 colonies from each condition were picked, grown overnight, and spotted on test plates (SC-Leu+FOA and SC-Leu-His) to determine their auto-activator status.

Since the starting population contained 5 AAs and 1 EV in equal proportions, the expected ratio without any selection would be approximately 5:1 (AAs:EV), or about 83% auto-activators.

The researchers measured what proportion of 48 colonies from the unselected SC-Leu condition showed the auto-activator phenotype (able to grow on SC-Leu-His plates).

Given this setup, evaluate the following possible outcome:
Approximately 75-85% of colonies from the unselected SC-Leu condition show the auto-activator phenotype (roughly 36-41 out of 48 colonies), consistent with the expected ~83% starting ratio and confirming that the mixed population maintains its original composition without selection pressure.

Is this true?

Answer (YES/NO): NO